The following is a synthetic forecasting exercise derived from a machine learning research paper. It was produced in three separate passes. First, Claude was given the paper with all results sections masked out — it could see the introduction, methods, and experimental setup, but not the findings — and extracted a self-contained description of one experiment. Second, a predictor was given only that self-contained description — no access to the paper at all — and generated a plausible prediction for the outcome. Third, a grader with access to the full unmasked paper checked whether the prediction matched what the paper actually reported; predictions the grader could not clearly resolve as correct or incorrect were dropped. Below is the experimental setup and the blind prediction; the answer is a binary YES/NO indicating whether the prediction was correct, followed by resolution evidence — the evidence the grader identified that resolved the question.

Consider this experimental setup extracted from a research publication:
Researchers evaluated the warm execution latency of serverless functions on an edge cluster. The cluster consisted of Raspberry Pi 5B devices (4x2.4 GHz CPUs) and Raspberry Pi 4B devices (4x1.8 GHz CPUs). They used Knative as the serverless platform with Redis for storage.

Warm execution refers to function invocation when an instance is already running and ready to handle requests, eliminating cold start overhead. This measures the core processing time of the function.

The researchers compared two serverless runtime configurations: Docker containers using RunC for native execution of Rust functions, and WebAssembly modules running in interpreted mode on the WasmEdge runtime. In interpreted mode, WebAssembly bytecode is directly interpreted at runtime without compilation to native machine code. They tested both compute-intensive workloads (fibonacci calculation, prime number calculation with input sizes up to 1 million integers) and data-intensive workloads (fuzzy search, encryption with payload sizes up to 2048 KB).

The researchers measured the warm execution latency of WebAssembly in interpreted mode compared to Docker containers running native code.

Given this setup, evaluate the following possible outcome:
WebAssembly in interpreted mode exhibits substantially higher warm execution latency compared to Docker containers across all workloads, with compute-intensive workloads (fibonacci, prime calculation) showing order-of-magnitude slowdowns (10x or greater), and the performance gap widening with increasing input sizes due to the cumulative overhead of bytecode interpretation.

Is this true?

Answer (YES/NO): NO